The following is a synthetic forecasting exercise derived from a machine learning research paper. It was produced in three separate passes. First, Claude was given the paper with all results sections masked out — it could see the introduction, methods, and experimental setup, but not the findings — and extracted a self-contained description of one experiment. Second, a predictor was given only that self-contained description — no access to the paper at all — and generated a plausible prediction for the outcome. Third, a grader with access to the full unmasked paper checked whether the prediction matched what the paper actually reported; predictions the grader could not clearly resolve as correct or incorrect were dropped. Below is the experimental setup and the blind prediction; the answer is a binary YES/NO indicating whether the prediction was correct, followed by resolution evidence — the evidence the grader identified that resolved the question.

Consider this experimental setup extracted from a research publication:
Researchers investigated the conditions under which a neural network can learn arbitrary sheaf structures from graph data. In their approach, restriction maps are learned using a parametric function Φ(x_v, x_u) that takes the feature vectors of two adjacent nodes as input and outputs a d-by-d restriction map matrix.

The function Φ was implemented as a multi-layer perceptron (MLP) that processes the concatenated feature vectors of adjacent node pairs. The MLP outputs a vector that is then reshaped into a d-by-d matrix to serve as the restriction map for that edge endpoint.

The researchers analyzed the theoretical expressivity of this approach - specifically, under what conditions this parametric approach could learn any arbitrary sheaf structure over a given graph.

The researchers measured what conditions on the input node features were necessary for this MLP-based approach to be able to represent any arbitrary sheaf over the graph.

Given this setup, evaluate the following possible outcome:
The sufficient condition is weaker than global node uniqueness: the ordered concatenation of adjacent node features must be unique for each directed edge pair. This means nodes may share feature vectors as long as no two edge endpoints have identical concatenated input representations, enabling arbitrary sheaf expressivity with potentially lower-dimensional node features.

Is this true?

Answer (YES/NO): YES